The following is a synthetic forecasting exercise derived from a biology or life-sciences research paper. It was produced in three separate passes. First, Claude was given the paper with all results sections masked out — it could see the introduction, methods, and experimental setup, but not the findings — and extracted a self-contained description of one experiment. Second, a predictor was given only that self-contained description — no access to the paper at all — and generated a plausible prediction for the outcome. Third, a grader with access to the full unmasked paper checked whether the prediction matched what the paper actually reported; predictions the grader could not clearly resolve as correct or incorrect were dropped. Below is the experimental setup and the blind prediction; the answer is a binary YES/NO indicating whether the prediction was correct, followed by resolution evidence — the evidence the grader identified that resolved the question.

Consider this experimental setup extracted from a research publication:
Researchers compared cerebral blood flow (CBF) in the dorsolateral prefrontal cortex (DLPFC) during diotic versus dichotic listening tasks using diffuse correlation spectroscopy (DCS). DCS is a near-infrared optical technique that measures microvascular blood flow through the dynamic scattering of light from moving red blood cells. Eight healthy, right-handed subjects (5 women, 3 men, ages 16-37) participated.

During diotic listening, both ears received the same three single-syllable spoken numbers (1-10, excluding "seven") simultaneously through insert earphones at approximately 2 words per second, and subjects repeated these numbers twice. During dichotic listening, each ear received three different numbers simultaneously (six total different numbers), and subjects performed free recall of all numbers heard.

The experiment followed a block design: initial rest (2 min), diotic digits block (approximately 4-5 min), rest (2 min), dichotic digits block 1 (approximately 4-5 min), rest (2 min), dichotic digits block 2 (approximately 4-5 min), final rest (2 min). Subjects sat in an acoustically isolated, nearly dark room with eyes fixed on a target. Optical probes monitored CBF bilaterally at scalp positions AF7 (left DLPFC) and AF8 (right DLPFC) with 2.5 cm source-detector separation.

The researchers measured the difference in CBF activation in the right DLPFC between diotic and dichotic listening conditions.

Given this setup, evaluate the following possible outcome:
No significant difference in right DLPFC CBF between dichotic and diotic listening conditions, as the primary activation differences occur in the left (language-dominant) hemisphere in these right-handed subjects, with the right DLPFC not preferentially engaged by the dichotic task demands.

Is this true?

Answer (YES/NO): NO